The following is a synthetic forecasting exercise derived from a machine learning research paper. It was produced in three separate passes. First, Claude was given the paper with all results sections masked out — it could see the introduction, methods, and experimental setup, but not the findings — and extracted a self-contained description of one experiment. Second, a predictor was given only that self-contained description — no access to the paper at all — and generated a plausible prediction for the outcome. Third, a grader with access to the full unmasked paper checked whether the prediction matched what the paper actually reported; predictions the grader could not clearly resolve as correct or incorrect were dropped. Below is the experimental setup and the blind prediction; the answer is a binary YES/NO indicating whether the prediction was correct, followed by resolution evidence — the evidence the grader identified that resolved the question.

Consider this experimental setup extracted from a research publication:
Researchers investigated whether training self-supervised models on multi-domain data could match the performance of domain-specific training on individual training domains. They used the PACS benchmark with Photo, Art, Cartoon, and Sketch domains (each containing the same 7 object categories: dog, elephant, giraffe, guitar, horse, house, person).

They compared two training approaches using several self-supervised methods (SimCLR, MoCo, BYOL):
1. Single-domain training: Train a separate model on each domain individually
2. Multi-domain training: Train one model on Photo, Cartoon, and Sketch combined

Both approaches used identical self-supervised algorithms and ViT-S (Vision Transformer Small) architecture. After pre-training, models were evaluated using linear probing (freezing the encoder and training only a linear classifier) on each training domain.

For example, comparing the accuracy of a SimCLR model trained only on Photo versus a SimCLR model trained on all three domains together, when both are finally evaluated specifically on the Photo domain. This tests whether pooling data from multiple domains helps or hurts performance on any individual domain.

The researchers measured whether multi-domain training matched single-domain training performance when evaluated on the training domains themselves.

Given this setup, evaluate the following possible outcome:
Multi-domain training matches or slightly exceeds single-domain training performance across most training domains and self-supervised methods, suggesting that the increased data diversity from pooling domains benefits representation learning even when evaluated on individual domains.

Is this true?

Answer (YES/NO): NO